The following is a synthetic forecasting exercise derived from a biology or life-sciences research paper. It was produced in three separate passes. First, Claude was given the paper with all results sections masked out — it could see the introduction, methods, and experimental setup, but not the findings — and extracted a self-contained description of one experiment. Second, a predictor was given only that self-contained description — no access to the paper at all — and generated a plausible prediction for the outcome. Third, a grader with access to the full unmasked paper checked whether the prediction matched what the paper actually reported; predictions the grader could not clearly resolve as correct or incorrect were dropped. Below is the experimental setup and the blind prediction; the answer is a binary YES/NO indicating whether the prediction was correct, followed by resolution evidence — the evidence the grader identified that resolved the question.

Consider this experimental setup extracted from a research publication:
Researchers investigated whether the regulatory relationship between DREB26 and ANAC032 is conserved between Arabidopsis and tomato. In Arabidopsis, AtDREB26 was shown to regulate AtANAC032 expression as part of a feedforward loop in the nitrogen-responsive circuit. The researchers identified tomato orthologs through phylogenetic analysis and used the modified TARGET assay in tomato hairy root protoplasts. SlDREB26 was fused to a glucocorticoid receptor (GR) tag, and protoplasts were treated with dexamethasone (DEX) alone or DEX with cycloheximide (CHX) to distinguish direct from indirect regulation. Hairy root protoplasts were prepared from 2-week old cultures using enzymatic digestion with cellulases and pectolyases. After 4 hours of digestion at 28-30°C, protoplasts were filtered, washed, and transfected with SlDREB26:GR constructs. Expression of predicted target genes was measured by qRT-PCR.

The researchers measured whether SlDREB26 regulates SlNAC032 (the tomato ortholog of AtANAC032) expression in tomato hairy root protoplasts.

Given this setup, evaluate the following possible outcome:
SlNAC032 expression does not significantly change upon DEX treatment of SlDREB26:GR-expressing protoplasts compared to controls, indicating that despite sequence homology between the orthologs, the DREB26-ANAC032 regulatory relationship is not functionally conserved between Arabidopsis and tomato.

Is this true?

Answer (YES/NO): NO